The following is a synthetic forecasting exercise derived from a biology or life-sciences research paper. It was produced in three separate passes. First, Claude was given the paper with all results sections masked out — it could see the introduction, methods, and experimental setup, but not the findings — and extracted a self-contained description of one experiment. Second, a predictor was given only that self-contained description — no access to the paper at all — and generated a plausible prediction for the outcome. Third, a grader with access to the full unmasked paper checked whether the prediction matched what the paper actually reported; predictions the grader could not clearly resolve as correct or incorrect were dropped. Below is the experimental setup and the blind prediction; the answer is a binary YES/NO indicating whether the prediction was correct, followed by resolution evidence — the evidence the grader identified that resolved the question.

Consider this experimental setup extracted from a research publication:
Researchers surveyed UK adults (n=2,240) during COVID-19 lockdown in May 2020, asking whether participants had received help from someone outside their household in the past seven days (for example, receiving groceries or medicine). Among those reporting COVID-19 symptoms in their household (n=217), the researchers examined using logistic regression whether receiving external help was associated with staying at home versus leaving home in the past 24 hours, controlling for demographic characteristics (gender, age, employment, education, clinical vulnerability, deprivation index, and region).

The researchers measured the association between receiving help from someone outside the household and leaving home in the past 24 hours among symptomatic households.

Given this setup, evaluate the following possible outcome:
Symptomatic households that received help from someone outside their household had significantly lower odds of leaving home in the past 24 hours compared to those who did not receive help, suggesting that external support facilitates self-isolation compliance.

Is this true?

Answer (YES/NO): YES